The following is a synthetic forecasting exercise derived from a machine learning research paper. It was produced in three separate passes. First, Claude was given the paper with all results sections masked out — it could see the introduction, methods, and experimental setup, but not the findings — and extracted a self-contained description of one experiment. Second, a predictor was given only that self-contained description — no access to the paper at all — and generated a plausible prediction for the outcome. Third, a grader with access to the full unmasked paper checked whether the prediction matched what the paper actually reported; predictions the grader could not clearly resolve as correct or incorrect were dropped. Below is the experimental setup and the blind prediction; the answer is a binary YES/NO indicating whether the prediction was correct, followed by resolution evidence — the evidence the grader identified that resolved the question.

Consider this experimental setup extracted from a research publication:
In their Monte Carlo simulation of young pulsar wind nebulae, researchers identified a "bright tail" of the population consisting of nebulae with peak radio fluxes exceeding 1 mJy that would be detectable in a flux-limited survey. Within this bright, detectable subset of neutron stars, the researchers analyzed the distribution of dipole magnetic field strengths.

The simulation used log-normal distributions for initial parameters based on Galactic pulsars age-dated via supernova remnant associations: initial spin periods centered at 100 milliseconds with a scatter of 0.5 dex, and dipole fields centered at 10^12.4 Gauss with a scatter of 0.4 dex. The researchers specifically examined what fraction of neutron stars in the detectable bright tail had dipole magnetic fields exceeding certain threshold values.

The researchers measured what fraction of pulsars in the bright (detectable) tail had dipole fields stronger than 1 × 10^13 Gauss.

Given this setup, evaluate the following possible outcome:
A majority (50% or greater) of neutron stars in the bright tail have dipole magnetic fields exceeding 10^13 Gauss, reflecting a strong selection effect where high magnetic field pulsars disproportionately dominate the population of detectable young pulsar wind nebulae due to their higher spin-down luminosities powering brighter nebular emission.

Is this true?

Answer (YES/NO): NO